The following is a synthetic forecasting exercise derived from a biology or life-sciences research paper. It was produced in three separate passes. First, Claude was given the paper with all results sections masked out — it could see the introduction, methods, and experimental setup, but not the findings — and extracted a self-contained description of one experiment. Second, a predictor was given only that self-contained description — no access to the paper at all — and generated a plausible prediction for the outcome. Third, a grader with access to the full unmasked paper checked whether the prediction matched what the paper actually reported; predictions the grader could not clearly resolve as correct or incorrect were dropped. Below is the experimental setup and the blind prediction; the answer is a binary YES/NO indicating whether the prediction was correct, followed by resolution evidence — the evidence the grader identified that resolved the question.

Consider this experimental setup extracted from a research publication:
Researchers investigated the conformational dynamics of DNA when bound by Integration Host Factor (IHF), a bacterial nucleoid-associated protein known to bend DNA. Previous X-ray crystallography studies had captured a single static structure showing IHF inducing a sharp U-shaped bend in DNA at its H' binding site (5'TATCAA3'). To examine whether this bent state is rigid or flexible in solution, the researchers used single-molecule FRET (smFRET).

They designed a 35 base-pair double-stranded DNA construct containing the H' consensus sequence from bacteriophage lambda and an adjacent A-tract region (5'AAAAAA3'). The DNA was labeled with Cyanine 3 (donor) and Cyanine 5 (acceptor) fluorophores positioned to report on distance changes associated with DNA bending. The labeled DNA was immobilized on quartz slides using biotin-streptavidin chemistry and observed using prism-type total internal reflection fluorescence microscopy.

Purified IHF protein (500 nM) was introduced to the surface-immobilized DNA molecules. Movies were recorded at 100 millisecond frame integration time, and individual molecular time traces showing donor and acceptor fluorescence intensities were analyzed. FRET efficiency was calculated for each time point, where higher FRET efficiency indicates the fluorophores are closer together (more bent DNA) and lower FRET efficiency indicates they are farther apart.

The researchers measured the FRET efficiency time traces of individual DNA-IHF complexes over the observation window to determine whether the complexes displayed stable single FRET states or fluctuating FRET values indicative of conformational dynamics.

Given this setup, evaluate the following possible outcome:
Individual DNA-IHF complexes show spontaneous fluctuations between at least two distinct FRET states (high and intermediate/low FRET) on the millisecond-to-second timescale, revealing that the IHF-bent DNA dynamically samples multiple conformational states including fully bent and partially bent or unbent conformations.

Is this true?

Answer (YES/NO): YES